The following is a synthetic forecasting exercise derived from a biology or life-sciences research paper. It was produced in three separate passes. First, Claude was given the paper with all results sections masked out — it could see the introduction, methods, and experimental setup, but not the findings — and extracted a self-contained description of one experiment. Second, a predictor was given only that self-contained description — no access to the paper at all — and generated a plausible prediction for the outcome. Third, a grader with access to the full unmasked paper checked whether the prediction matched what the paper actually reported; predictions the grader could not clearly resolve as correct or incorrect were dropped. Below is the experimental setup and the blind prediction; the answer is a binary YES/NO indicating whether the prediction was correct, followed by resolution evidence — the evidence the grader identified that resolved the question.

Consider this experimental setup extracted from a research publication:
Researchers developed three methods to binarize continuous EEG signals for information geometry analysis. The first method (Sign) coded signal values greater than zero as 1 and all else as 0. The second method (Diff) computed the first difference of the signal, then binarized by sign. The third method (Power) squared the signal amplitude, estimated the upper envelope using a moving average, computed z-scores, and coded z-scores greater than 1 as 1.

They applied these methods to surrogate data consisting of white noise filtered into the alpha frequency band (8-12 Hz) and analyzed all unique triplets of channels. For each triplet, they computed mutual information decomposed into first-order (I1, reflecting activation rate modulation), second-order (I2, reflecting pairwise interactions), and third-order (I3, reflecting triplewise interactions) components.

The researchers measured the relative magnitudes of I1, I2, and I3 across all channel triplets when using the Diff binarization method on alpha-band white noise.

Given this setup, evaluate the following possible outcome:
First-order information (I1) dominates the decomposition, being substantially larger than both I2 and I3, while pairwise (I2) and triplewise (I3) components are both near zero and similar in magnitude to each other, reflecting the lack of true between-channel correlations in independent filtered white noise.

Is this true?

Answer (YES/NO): NO